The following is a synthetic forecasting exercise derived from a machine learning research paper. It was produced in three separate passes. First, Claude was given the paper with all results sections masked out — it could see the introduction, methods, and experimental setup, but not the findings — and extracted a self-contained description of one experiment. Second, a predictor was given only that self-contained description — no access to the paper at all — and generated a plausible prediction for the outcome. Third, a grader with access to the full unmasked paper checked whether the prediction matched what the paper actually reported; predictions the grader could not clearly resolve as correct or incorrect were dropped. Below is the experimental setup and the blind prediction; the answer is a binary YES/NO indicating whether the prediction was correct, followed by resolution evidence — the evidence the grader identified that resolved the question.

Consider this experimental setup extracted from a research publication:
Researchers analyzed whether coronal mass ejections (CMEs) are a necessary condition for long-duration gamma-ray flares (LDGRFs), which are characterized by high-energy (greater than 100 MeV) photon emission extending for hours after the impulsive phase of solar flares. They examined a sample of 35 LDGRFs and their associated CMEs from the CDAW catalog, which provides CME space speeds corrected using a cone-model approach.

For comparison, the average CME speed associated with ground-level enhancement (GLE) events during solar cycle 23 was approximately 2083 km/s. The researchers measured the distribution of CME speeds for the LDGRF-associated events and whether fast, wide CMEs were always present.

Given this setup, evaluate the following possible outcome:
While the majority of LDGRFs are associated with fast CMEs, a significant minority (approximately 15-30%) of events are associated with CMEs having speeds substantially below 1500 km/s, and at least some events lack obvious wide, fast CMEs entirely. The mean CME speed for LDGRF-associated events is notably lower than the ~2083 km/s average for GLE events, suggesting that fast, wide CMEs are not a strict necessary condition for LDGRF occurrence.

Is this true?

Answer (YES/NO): NO